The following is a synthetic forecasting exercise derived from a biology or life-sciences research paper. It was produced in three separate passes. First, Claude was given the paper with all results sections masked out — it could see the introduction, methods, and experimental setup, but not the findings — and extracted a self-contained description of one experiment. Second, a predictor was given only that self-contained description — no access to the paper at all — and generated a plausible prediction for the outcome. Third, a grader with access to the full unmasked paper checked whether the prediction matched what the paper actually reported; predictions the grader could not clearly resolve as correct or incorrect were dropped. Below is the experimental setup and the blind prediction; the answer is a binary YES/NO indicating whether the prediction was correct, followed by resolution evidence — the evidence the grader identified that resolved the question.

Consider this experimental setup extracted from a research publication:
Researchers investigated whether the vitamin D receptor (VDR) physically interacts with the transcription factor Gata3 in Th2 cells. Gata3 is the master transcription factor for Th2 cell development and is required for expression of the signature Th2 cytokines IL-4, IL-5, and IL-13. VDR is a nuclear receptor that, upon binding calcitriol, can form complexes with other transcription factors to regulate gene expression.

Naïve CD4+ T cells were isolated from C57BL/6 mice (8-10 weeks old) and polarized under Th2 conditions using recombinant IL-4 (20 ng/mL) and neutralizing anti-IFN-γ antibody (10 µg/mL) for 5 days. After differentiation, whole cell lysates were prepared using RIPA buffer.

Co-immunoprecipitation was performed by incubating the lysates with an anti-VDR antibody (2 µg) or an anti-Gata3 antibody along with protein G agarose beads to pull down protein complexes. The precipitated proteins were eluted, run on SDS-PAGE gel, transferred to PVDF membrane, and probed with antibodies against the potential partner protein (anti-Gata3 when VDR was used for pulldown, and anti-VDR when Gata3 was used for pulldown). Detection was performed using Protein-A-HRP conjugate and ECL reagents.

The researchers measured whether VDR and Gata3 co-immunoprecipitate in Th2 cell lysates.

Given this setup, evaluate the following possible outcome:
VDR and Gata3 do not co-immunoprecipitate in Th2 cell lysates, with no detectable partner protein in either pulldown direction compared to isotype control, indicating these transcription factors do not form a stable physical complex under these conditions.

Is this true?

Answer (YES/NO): NO